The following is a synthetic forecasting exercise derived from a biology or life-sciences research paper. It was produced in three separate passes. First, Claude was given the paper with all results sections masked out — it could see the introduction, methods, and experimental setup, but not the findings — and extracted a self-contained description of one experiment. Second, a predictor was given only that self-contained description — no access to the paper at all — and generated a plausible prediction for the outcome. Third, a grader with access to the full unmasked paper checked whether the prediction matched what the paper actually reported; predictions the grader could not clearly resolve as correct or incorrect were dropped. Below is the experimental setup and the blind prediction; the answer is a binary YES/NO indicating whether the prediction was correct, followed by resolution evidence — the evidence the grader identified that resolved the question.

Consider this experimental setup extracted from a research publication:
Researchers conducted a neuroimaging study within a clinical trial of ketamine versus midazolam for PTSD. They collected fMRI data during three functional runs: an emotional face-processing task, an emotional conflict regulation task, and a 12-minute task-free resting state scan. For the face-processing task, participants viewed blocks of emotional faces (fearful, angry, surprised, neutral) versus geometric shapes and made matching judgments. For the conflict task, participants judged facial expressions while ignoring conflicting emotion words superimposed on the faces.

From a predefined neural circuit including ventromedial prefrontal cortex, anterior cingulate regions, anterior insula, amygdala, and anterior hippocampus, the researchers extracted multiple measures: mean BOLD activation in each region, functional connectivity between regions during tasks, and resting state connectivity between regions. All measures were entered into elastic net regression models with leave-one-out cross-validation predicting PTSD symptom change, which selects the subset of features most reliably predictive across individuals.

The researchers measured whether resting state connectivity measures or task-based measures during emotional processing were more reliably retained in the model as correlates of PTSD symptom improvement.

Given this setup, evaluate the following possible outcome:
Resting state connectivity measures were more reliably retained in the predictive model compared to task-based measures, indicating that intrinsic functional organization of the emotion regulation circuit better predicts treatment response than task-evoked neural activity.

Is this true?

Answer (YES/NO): NO